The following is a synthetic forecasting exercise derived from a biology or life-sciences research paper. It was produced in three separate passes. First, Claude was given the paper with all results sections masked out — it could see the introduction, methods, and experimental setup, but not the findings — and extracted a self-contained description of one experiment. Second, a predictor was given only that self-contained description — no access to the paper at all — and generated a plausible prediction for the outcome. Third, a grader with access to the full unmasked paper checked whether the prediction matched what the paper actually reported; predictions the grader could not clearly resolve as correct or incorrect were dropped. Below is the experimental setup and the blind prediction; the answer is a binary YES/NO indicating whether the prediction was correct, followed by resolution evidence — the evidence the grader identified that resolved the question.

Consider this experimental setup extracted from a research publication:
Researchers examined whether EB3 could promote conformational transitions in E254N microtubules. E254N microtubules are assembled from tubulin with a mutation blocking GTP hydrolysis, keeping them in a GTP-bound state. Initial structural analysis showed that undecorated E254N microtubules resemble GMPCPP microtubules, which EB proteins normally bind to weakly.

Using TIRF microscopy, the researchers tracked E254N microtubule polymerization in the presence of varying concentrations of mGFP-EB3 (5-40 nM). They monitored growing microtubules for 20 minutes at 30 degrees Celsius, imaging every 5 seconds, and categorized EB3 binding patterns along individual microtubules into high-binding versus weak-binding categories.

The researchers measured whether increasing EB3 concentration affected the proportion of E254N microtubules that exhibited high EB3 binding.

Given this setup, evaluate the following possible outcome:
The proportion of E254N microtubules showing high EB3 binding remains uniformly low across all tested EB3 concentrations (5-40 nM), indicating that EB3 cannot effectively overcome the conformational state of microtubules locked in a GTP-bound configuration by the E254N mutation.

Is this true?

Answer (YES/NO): NO